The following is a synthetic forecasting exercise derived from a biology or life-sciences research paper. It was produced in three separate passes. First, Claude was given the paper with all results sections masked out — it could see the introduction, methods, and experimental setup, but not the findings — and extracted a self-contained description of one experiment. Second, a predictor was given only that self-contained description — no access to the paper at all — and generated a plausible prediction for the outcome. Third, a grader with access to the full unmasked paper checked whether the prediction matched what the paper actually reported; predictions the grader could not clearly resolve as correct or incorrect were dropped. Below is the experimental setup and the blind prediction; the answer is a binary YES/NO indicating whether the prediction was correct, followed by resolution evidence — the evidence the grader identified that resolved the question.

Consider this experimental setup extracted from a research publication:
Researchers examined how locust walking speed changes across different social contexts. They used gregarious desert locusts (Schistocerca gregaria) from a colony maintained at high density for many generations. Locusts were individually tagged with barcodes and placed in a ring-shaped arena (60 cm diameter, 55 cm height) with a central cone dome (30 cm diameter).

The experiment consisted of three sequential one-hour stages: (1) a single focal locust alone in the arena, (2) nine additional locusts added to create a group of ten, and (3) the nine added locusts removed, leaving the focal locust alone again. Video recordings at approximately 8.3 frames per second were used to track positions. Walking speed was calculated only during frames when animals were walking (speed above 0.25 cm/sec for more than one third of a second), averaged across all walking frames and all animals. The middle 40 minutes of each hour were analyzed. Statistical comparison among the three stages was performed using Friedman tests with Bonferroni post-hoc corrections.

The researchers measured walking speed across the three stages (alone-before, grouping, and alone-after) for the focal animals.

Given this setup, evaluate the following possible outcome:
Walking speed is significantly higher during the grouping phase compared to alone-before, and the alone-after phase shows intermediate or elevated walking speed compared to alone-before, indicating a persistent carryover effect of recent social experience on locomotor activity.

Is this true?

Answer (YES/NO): NO